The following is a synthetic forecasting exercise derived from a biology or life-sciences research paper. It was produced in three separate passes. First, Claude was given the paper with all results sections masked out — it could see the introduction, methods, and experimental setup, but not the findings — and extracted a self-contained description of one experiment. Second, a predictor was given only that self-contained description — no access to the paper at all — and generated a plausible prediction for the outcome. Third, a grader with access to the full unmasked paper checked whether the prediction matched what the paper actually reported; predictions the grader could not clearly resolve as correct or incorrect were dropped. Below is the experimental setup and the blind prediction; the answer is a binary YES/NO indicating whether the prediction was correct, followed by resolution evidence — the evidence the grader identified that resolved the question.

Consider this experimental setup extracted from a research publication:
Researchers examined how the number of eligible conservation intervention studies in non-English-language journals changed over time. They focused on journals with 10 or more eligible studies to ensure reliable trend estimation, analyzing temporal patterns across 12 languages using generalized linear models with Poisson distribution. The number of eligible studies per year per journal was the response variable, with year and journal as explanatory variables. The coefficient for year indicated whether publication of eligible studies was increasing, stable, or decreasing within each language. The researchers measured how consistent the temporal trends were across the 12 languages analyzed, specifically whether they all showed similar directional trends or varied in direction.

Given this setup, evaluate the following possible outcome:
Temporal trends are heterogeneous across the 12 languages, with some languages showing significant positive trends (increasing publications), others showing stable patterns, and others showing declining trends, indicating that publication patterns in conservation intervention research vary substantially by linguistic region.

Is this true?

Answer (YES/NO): NO